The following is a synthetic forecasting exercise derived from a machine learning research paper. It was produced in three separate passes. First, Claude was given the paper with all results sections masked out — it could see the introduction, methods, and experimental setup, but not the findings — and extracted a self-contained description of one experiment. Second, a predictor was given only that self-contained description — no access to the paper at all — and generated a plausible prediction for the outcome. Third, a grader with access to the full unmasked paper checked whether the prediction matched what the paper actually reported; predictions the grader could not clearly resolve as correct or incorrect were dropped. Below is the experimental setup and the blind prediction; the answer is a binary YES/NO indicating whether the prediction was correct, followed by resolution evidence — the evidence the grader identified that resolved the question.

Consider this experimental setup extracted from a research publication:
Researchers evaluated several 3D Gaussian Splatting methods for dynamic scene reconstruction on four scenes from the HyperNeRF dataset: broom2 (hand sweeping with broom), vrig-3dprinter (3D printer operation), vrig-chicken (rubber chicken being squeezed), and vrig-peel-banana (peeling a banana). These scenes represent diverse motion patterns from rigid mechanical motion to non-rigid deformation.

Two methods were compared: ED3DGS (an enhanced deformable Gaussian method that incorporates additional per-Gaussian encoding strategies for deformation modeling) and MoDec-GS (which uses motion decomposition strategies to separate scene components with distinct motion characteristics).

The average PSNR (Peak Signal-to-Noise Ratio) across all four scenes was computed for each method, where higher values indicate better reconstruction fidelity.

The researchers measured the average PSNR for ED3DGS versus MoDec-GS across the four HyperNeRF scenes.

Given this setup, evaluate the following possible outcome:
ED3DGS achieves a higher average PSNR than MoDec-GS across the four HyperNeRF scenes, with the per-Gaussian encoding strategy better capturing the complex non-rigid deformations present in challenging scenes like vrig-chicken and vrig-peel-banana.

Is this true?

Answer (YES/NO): NO